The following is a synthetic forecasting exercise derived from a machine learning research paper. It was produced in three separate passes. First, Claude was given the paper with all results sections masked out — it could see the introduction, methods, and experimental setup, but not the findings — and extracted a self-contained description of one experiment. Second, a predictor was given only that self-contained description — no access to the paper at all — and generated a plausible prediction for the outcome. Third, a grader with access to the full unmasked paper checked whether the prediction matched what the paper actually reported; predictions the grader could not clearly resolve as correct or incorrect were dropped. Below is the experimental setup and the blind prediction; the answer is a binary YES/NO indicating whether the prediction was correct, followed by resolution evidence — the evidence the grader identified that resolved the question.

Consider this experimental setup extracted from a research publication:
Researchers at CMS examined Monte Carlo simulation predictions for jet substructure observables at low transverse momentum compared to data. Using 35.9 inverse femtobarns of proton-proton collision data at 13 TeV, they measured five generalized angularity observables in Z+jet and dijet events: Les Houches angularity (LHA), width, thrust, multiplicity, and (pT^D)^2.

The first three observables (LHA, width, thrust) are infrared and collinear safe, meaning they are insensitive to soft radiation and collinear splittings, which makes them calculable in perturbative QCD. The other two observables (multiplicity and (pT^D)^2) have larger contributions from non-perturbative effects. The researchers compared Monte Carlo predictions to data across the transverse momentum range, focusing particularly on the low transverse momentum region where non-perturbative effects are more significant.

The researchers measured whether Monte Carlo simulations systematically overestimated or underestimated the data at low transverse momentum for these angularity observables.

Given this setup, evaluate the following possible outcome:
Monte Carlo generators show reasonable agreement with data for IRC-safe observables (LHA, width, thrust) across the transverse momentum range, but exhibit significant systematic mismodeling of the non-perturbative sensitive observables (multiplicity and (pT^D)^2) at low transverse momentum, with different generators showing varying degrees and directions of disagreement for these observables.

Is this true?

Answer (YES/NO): NO